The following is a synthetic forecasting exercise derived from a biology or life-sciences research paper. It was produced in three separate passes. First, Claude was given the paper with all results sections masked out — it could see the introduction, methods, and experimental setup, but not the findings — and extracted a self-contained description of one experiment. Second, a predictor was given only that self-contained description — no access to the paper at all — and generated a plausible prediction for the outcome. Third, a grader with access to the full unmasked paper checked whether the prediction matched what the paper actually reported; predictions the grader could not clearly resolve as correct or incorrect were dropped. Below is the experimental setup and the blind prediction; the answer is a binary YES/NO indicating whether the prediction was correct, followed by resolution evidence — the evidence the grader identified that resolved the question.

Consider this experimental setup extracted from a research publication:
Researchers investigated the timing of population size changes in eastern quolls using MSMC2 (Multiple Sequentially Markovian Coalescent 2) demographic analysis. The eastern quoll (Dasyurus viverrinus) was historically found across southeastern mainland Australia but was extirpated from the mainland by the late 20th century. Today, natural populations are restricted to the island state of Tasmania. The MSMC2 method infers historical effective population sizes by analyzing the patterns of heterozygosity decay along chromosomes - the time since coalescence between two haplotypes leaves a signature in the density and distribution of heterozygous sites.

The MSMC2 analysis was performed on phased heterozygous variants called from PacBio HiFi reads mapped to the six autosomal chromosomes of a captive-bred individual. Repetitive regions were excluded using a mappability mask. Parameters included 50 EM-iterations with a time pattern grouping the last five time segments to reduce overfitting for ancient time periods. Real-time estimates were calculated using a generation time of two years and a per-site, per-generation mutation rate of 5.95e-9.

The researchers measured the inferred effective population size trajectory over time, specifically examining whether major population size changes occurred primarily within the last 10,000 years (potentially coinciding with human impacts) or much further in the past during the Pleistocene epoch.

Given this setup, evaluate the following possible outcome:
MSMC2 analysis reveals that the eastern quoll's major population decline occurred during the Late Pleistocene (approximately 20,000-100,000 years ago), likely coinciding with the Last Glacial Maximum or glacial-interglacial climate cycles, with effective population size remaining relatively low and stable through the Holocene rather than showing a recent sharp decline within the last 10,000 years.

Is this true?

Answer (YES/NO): NO